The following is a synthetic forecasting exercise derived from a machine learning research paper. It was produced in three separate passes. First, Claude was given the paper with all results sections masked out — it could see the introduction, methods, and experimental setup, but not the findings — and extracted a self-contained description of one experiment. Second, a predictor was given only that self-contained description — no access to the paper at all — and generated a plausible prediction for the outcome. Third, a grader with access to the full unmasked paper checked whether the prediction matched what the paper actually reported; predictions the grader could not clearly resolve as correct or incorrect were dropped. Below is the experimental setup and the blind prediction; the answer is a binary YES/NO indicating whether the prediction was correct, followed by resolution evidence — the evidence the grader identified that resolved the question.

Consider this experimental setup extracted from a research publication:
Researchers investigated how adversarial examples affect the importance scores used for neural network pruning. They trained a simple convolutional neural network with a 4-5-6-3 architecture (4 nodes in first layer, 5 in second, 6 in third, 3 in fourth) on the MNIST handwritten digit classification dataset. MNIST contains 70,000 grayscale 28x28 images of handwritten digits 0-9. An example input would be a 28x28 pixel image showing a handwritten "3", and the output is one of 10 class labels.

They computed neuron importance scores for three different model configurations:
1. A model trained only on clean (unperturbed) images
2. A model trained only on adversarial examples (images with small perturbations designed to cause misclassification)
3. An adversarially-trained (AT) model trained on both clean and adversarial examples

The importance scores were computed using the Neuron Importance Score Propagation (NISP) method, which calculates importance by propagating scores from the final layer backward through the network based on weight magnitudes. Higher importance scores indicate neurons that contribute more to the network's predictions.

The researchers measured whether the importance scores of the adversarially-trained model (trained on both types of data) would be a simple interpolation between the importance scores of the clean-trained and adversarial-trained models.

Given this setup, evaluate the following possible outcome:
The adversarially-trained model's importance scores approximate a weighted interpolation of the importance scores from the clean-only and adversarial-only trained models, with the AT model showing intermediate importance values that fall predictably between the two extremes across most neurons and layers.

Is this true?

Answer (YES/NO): NO